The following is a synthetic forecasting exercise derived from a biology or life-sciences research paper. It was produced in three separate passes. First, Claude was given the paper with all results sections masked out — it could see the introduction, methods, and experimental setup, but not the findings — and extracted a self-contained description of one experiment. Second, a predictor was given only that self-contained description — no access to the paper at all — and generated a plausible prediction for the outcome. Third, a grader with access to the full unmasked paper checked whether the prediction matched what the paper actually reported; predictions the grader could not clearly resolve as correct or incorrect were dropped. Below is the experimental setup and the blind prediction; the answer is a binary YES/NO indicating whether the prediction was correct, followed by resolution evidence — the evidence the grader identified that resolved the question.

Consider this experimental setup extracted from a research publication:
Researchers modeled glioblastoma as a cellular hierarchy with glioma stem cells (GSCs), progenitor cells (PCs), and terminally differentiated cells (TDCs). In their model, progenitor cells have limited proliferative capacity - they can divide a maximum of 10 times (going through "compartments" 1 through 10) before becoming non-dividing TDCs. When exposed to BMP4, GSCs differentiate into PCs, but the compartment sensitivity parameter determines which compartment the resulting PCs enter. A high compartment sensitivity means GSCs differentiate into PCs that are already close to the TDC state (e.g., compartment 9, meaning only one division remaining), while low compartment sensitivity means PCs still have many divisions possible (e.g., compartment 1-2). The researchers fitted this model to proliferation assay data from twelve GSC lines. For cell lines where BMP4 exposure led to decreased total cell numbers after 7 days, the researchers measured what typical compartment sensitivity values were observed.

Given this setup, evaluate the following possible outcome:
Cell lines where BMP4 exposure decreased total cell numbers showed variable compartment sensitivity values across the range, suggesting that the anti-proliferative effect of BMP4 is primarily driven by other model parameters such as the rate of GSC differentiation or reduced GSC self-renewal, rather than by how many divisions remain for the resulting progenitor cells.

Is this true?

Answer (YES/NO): NO